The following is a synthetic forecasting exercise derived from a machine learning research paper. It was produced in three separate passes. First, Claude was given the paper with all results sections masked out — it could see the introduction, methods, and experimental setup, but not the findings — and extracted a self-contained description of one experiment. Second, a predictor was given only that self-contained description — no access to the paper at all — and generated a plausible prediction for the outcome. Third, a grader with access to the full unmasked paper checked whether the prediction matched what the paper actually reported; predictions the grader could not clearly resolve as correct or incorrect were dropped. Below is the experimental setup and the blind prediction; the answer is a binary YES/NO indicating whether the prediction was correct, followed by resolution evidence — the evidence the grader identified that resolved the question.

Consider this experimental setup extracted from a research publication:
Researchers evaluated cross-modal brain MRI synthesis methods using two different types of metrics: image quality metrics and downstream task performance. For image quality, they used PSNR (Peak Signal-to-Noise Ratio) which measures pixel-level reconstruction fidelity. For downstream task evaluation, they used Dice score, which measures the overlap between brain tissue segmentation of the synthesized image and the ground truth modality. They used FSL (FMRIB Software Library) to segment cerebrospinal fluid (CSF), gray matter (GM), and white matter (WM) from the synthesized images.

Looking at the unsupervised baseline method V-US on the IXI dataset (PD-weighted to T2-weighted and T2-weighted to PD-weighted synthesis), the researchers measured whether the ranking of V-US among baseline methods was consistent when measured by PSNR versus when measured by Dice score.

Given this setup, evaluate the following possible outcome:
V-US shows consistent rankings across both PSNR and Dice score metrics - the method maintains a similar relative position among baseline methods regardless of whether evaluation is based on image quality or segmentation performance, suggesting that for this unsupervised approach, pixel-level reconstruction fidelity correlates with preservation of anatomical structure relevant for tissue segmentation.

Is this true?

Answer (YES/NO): NO